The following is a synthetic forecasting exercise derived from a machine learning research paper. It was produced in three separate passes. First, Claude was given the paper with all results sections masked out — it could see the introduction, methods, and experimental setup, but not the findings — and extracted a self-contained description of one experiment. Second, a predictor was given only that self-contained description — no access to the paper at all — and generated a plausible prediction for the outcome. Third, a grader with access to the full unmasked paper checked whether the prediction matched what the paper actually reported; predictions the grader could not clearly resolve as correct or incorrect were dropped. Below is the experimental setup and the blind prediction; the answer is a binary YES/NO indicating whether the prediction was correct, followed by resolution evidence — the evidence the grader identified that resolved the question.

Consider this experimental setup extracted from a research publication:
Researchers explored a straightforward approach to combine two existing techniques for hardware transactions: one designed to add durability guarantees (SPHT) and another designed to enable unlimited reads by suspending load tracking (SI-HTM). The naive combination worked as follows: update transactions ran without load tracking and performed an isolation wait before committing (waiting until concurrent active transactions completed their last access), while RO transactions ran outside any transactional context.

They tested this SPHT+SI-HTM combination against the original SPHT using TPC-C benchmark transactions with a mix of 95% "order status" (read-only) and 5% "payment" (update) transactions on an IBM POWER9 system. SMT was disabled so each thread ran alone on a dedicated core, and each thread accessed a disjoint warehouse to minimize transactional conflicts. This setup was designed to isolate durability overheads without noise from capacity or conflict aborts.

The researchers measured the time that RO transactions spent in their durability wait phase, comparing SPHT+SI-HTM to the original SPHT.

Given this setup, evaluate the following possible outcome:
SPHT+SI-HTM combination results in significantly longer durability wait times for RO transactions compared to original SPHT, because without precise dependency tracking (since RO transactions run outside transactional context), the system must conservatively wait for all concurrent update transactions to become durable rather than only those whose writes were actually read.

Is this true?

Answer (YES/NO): NO